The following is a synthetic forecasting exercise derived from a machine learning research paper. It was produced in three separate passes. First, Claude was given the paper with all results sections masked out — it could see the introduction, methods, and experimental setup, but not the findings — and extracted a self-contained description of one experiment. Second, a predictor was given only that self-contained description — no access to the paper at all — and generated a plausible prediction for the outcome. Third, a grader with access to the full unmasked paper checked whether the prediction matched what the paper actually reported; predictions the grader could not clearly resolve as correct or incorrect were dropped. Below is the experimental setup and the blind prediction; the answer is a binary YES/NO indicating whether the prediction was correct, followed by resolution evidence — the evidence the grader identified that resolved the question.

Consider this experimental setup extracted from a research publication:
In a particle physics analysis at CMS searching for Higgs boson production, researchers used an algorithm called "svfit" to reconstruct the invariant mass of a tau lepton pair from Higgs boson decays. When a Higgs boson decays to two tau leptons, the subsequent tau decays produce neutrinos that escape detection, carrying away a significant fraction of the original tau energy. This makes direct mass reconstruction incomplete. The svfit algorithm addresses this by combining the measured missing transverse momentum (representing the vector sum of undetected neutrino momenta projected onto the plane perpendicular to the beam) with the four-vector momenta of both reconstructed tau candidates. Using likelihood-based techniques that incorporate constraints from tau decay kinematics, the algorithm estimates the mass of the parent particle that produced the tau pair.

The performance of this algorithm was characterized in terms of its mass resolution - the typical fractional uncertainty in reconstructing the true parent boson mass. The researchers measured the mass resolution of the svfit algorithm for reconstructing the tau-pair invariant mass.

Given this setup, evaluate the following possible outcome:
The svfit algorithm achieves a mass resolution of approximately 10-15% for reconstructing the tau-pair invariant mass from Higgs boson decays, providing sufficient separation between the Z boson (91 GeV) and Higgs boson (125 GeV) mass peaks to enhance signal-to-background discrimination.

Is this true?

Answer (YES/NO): NO